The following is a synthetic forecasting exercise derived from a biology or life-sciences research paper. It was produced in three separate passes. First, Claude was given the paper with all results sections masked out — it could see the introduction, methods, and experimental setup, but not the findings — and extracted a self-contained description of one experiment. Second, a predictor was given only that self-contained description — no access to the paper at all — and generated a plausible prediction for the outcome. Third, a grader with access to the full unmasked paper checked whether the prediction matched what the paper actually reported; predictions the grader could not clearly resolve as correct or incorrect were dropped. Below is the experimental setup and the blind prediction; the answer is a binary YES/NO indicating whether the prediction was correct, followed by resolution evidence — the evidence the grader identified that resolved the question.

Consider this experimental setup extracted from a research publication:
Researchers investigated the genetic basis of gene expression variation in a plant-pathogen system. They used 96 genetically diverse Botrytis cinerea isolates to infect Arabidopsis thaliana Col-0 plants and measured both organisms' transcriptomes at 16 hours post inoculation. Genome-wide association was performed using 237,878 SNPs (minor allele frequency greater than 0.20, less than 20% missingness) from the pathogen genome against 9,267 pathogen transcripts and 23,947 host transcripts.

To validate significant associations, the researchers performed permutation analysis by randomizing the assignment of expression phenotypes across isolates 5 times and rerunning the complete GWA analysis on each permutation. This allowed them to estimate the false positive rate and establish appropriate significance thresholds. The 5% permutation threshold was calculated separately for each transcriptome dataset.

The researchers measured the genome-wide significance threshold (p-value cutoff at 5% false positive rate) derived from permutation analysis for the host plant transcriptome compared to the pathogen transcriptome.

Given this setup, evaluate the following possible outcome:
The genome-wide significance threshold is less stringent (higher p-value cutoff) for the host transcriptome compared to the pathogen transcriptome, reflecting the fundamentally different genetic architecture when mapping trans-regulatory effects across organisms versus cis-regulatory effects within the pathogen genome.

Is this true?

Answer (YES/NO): YES